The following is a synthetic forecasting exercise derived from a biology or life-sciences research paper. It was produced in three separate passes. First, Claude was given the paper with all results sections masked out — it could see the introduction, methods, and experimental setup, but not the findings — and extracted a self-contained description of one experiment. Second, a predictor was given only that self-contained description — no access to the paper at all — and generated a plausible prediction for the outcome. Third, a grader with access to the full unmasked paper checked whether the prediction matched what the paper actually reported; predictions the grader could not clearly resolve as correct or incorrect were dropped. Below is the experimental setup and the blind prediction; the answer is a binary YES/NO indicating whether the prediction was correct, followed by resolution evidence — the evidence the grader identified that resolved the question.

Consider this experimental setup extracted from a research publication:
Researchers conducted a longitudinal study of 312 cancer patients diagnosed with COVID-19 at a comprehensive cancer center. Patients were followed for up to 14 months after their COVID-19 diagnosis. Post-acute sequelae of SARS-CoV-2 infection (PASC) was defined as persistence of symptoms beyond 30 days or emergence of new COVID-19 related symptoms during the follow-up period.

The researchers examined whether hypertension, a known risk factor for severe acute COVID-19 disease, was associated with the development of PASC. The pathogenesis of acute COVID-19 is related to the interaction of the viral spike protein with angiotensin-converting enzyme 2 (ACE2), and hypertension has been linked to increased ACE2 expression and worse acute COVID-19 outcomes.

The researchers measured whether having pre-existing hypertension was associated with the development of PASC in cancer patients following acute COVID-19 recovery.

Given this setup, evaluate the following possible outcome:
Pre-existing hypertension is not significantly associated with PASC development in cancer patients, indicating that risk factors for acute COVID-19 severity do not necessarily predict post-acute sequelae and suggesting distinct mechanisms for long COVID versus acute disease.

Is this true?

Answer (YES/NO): NO